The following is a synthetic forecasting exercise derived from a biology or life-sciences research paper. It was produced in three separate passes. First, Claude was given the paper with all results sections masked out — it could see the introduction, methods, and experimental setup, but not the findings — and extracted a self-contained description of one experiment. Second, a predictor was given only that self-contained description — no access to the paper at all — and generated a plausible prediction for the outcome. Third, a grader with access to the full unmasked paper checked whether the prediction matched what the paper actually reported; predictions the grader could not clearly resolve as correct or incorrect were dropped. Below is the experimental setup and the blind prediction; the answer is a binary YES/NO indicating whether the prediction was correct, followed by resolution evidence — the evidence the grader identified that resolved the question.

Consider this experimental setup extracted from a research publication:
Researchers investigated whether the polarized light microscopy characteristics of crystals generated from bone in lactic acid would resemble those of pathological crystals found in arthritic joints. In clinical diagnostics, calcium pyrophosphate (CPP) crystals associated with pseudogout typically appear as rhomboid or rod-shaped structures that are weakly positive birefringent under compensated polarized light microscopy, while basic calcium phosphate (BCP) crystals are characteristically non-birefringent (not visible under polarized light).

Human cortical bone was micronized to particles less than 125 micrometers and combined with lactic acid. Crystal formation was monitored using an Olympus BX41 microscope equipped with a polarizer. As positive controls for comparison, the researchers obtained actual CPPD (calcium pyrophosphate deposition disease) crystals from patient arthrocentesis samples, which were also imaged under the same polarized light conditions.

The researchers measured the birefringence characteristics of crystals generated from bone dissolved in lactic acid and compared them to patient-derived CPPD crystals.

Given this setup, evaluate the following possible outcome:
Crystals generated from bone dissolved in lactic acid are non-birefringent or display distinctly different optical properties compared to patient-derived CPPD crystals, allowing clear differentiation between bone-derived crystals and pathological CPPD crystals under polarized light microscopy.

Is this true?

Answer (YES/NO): NO